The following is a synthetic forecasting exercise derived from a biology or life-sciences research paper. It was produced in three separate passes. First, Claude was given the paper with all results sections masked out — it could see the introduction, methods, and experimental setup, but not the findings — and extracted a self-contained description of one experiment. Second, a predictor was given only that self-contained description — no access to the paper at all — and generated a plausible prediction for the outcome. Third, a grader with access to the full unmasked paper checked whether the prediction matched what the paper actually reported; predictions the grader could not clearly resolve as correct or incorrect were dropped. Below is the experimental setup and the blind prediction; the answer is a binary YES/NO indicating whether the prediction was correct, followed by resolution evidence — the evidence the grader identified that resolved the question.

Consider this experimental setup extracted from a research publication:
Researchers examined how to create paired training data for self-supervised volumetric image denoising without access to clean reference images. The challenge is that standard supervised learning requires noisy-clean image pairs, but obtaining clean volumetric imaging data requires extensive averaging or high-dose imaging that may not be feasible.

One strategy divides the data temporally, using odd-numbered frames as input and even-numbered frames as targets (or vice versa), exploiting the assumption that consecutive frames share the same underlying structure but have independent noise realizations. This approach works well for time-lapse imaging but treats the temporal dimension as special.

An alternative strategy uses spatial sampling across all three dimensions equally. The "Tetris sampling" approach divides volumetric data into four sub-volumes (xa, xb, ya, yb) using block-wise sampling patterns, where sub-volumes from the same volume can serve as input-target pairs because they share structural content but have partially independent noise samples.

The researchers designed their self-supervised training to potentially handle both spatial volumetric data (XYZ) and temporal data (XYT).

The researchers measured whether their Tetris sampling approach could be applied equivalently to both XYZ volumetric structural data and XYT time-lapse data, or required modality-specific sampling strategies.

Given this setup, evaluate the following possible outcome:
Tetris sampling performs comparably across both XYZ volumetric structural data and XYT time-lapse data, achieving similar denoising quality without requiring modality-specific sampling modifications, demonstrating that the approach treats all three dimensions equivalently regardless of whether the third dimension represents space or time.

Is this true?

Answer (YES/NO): NO